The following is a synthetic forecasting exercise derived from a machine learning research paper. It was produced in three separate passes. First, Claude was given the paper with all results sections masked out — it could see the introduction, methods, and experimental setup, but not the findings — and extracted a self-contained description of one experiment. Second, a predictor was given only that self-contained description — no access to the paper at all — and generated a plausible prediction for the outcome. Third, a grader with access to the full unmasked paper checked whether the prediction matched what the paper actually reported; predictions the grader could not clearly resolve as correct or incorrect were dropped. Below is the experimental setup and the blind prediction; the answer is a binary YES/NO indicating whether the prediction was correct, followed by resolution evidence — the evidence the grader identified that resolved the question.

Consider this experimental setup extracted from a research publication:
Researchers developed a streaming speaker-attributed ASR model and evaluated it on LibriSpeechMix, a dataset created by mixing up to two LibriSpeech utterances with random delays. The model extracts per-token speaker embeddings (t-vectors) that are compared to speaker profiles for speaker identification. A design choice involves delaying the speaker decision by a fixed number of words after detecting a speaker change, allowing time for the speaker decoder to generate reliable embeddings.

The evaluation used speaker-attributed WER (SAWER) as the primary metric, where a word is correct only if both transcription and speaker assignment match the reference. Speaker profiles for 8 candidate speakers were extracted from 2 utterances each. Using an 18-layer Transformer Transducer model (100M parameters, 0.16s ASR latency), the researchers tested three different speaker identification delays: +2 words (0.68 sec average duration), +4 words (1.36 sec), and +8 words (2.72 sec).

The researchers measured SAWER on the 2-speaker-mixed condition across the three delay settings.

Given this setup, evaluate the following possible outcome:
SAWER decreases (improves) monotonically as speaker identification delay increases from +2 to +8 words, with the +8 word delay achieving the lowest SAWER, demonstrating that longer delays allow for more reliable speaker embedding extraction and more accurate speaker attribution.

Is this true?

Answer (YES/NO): YES